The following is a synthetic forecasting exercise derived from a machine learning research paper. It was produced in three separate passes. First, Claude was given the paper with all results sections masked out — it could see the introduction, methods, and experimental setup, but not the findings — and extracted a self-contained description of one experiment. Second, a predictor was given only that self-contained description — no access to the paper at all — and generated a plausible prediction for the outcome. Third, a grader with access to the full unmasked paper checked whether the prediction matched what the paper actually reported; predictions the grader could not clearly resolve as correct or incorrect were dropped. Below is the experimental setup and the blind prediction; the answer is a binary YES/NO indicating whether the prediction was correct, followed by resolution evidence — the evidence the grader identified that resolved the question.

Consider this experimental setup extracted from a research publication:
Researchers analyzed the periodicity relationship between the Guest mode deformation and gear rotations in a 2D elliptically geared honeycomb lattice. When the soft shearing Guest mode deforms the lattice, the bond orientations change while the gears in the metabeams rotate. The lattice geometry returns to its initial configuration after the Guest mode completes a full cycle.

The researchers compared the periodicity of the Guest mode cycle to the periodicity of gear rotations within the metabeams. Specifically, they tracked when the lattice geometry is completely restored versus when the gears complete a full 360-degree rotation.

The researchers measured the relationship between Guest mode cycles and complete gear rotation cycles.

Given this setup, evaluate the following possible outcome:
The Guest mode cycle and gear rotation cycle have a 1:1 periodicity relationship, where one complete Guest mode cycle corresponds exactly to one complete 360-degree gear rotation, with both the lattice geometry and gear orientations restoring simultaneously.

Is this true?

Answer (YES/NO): NO